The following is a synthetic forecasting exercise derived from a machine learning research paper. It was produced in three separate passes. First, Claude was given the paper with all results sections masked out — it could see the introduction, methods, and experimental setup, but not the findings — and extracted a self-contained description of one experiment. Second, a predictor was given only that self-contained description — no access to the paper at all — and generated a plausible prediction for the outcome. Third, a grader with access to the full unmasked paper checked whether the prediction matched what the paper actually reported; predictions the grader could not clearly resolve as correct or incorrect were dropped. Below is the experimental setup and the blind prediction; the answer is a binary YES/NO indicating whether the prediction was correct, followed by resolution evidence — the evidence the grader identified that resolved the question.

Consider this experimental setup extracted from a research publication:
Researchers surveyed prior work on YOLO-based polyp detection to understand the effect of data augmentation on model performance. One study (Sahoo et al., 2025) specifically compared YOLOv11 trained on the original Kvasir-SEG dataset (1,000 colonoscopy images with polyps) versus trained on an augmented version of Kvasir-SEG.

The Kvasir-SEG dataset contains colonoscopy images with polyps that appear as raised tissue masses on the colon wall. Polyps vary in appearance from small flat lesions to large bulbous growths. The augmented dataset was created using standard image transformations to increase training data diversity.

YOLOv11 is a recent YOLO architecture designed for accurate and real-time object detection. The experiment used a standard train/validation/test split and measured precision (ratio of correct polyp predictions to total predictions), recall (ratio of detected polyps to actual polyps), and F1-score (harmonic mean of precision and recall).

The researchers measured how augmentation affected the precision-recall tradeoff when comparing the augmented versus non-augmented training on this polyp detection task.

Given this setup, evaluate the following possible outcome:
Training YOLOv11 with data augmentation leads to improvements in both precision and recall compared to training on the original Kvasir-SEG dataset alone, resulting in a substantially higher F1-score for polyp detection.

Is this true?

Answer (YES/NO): NO